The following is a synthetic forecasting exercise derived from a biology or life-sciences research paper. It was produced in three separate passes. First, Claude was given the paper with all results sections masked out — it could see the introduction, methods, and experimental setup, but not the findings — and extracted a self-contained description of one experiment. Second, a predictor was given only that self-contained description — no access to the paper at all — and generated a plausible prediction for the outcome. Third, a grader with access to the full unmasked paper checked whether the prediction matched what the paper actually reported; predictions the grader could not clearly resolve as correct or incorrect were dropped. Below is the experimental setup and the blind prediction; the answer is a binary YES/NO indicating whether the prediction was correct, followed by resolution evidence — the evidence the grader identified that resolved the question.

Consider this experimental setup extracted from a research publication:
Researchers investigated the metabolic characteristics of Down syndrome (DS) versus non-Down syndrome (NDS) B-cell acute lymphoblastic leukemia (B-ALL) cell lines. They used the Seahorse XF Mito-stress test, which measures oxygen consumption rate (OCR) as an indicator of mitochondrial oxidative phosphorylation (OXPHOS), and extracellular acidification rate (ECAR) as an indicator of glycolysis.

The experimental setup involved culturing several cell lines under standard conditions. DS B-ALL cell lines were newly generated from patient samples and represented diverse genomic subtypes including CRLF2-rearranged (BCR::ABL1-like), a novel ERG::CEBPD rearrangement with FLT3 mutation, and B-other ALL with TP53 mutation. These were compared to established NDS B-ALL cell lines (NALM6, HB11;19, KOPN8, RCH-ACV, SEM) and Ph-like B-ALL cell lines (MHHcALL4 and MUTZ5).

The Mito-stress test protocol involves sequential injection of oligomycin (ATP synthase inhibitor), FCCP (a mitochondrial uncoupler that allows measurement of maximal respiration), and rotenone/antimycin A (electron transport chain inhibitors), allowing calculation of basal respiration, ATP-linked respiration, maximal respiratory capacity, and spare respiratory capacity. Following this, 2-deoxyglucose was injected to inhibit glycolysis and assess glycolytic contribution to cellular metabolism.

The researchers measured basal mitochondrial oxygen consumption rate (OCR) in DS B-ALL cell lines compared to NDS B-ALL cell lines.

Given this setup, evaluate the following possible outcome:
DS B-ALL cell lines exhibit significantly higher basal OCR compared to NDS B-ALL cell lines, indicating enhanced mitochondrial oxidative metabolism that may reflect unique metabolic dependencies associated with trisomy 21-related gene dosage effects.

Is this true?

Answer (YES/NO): NO